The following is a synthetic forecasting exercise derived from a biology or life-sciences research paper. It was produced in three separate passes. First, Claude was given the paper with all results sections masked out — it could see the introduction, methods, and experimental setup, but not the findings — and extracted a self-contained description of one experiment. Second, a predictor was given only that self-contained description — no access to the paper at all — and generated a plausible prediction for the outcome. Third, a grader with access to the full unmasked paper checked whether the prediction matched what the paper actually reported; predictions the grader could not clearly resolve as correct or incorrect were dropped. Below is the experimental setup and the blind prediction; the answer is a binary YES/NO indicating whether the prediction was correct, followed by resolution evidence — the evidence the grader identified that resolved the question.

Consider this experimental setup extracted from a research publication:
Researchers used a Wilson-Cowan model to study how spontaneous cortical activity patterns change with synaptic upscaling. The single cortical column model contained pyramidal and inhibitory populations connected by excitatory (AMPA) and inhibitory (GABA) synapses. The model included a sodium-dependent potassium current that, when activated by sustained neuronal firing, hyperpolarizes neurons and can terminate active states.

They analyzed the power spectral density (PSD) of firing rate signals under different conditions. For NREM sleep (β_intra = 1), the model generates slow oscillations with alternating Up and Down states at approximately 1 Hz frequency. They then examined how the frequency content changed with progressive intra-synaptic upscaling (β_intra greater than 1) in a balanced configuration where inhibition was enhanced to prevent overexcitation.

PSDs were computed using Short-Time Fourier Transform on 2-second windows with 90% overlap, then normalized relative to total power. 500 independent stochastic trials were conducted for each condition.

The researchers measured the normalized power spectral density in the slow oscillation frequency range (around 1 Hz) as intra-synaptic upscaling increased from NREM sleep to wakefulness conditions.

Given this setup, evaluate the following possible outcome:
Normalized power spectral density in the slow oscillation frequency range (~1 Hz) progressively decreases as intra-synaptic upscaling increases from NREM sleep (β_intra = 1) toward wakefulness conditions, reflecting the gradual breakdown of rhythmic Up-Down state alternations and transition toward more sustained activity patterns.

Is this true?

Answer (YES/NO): YES